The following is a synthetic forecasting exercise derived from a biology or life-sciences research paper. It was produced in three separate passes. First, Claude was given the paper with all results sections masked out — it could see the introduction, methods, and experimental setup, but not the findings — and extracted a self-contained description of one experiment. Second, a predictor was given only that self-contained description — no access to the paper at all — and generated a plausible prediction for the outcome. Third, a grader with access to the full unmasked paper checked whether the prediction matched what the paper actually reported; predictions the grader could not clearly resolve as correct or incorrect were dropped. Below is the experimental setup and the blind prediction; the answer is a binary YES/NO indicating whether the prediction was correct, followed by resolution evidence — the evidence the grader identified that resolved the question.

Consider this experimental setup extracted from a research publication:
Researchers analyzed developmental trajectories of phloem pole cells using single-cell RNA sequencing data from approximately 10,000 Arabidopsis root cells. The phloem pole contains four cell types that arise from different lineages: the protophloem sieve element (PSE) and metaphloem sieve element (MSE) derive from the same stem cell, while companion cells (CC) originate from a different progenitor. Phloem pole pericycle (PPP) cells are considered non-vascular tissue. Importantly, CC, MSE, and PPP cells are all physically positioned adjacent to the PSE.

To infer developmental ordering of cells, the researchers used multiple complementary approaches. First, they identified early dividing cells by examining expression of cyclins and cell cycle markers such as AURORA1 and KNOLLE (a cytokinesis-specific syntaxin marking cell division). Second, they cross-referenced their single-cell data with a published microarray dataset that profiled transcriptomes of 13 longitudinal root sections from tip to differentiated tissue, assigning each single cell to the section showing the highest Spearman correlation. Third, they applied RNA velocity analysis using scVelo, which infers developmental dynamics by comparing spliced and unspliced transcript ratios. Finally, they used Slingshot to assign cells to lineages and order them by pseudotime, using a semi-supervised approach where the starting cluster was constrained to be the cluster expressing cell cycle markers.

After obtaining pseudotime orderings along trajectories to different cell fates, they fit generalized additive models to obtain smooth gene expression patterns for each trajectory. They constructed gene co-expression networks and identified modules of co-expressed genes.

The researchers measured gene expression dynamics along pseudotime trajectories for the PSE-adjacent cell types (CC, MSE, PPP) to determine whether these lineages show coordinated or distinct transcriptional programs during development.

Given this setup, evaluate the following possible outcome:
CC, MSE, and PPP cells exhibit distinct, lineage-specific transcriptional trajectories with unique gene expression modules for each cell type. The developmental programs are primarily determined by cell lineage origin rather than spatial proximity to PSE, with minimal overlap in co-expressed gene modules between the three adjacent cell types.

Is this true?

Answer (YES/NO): NO